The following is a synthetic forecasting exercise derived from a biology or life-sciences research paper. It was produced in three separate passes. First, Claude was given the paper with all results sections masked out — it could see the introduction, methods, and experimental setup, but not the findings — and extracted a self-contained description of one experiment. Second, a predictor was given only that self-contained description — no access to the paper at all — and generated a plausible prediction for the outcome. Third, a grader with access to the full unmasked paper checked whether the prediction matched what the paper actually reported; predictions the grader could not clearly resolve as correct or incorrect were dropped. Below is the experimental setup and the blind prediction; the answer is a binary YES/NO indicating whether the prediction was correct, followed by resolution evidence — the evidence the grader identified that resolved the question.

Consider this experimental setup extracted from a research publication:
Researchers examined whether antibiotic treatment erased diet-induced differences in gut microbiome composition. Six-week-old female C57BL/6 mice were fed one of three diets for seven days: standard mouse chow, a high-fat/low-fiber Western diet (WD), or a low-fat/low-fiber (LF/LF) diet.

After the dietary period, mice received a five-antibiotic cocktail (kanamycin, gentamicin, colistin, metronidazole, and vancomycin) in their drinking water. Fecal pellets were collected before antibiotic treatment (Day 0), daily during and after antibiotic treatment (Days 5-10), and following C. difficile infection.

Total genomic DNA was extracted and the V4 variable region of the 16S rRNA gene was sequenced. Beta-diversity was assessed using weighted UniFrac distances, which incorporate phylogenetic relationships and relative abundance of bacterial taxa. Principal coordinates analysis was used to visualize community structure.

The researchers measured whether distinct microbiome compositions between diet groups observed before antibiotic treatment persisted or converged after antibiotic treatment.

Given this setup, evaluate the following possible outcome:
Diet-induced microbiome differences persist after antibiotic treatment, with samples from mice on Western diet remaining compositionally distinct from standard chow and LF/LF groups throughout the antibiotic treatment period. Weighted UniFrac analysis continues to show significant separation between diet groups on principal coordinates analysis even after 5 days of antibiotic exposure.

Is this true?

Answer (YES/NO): NO